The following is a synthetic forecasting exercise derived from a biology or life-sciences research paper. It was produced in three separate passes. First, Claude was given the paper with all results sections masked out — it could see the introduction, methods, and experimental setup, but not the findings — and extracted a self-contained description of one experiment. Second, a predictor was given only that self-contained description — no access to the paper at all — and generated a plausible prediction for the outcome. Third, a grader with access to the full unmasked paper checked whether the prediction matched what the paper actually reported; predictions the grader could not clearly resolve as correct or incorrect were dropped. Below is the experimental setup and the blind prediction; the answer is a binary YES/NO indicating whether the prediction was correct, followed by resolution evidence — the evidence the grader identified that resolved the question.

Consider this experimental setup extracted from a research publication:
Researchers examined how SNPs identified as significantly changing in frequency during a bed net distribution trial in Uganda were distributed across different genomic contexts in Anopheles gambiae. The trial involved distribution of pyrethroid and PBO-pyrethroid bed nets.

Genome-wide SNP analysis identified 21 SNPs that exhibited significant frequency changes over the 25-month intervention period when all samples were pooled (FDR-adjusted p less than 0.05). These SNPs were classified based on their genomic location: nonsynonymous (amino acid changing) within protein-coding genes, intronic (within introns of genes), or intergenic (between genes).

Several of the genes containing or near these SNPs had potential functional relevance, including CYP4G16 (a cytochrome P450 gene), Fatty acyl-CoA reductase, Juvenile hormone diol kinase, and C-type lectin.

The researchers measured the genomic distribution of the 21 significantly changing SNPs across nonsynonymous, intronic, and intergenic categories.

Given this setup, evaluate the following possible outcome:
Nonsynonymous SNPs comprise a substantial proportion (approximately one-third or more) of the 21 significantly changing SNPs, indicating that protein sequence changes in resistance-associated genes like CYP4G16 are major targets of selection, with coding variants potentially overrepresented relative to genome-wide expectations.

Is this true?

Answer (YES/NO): NO